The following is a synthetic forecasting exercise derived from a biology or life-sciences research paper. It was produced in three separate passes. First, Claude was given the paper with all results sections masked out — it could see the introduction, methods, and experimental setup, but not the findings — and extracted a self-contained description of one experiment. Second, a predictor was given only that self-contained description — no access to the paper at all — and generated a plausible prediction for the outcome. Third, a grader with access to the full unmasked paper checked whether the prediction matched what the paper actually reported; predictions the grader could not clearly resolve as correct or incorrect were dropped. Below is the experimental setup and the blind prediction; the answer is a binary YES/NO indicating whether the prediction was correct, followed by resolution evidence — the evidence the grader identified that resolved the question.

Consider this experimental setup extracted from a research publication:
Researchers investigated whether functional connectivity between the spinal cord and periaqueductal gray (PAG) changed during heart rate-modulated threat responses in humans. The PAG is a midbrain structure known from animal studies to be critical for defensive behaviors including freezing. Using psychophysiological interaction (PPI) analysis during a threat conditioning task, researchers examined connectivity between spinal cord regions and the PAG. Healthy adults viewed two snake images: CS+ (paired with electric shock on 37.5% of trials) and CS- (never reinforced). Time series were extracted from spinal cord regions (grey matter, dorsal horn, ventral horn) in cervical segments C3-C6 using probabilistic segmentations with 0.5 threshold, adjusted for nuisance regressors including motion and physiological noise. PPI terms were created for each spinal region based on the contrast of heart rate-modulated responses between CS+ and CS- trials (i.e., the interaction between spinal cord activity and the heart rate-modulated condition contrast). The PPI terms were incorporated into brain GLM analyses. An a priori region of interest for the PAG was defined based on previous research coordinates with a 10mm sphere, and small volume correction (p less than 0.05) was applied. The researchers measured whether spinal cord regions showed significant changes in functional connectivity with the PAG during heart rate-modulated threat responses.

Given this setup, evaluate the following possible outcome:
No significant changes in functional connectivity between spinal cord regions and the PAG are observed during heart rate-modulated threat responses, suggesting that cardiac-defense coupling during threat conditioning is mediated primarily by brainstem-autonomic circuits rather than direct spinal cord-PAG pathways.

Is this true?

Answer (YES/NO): YES